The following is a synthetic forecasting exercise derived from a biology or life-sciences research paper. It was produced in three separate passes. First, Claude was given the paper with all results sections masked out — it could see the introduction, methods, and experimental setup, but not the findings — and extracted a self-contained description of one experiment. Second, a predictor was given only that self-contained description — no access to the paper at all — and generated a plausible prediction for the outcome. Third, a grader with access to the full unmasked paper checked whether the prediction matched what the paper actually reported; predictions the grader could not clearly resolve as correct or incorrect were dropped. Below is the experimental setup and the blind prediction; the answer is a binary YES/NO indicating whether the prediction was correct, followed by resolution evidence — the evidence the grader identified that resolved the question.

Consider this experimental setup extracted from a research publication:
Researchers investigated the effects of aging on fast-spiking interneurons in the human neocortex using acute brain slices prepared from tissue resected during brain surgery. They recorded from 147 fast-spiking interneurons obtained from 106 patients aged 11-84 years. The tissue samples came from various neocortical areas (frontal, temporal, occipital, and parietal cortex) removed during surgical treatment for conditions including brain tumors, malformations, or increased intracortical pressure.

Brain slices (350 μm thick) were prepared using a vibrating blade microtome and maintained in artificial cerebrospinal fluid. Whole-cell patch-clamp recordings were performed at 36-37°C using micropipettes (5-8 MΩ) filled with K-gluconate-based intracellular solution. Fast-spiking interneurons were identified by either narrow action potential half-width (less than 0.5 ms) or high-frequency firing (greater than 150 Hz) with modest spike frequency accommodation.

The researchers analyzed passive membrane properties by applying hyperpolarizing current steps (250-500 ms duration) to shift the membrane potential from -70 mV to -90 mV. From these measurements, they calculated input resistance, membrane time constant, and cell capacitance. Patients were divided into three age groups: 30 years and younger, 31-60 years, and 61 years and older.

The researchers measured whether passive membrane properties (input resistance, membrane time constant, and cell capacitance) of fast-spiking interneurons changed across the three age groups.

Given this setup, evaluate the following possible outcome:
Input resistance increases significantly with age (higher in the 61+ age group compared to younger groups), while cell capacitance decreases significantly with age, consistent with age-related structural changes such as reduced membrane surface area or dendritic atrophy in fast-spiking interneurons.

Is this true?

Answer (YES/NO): NO